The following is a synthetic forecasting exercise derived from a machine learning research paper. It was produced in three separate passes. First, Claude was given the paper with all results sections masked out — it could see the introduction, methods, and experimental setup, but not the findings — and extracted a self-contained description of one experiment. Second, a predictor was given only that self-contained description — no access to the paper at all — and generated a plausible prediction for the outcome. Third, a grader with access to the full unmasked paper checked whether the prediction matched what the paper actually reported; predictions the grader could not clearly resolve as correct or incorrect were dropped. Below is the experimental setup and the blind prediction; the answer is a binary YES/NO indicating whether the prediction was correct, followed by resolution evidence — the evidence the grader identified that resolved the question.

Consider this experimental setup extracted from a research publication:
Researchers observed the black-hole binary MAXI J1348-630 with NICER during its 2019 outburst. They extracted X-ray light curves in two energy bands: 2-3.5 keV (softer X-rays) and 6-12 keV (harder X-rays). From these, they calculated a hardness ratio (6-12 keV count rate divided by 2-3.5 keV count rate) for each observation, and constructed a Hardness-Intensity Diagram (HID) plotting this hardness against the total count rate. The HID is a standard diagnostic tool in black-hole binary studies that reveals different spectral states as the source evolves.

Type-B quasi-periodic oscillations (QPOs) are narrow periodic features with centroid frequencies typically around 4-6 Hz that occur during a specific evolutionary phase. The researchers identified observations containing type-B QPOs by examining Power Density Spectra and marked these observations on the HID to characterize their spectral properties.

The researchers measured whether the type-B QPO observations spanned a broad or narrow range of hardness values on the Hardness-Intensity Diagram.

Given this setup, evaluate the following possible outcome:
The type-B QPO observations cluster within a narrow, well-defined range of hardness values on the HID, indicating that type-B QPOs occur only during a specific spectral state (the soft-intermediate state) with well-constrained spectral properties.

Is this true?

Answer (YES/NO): YES